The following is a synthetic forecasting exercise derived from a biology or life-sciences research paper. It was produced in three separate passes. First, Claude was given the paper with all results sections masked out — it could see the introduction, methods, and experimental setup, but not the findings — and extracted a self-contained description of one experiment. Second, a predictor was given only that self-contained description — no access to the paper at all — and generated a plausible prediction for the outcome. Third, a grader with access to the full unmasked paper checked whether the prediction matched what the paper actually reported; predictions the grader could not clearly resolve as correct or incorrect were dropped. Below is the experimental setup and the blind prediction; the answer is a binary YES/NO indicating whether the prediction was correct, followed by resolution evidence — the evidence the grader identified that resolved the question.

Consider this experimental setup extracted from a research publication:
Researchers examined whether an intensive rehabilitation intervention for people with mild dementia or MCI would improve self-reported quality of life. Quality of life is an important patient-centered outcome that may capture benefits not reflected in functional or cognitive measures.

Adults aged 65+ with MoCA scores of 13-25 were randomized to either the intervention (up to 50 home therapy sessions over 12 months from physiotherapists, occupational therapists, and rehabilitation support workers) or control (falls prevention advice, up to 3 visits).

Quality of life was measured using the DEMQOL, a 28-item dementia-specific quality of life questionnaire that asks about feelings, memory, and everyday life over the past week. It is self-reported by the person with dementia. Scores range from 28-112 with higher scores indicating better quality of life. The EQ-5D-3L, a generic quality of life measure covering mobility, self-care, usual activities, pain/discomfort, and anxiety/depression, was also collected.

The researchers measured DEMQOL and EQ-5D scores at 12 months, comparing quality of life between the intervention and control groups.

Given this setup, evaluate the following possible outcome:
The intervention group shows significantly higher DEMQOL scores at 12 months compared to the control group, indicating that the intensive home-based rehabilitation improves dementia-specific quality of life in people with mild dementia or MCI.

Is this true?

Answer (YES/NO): NO